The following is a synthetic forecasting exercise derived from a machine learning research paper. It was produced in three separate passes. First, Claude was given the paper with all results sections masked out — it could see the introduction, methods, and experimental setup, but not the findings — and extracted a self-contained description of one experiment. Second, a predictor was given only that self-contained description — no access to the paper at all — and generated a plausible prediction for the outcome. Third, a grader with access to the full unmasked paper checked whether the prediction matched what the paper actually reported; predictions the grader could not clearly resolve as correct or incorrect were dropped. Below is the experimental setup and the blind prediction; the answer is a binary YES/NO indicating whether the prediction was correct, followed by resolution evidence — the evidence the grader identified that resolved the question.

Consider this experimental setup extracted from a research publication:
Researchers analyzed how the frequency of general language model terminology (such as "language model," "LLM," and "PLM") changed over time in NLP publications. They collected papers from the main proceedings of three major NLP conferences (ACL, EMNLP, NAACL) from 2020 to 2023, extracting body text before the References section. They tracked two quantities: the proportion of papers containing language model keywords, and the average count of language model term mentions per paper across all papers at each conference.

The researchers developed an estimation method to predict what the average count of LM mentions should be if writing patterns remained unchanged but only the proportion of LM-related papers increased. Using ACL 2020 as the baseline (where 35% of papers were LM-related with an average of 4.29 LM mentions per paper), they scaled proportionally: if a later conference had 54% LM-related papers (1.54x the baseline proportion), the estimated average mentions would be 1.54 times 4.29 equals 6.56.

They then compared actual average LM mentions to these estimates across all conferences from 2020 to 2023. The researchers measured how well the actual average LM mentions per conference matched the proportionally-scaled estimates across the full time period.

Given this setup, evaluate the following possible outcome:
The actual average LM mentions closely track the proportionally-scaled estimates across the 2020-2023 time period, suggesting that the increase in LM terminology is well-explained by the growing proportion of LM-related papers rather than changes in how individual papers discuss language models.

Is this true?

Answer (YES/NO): NO